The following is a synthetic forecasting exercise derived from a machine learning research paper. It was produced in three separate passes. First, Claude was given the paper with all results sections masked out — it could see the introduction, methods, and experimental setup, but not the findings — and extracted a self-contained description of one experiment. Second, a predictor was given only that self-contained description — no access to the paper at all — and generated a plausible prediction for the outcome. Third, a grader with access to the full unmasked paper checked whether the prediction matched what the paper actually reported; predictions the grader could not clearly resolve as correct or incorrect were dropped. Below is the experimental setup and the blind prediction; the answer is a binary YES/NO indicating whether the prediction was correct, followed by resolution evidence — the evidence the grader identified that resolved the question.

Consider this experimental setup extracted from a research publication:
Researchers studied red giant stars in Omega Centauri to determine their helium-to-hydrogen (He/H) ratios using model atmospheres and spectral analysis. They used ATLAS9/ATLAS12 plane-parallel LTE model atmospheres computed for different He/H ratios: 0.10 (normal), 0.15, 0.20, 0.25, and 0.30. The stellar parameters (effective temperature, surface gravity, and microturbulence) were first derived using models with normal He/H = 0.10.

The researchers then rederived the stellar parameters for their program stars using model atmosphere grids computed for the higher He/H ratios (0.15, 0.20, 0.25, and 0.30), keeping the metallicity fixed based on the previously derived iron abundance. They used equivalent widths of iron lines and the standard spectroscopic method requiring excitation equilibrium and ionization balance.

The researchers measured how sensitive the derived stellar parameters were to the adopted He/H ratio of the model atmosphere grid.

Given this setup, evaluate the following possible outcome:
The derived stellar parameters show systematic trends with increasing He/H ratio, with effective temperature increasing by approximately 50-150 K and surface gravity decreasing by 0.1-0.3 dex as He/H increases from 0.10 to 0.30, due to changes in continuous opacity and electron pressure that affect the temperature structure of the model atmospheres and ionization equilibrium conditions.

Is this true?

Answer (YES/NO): NO